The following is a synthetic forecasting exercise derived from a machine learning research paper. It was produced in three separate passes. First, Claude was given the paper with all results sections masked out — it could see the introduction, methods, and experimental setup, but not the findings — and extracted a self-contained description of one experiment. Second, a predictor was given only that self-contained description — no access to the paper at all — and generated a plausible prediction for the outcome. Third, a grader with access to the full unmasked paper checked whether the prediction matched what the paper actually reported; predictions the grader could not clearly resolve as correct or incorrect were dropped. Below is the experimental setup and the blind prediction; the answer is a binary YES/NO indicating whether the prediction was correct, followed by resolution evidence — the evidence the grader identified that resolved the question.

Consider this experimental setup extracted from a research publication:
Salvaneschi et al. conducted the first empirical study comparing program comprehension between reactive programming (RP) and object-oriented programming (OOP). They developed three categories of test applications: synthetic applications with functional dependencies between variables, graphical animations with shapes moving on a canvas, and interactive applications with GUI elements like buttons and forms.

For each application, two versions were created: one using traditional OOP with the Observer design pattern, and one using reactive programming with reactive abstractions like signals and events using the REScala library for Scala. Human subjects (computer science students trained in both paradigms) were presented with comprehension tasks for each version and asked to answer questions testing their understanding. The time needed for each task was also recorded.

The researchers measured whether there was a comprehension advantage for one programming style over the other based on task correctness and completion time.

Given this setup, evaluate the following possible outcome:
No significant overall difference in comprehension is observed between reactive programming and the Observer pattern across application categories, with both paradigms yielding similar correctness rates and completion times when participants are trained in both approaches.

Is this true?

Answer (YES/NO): NO